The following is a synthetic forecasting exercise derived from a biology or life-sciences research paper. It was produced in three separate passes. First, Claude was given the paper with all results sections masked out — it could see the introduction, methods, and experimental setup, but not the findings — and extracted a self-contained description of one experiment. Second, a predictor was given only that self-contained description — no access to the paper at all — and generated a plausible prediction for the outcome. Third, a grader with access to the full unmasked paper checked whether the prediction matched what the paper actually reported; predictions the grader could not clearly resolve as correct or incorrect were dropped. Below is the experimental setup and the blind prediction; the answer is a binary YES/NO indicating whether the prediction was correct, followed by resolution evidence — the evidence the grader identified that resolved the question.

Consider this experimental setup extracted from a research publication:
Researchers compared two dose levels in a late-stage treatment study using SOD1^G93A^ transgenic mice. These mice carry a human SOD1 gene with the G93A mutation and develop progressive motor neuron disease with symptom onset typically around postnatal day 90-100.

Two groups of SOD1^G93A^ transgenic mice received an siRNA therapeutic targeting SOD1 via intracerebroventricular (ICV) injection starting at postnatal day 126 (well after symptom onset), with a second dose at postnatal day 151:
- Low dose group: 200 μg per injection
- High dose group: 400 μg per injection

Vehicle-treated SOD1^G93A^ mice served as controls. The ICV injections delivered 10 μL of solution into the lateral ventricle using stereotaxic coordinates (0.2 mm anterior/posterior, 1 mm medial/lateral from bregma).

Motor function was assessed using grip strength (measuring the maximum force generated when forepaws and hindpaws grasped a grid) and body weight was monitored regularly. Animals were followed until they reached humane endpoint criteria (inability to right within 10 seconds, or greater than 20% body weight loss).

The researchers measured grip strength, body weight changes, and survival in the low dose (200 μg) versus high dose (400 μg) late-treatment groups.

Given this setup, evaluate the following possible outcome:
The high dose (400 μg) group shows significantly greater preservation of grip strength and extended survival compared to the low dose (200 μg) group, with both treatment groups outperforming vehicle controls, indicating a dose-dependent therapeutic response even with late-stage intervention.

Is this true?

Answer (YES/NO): YES